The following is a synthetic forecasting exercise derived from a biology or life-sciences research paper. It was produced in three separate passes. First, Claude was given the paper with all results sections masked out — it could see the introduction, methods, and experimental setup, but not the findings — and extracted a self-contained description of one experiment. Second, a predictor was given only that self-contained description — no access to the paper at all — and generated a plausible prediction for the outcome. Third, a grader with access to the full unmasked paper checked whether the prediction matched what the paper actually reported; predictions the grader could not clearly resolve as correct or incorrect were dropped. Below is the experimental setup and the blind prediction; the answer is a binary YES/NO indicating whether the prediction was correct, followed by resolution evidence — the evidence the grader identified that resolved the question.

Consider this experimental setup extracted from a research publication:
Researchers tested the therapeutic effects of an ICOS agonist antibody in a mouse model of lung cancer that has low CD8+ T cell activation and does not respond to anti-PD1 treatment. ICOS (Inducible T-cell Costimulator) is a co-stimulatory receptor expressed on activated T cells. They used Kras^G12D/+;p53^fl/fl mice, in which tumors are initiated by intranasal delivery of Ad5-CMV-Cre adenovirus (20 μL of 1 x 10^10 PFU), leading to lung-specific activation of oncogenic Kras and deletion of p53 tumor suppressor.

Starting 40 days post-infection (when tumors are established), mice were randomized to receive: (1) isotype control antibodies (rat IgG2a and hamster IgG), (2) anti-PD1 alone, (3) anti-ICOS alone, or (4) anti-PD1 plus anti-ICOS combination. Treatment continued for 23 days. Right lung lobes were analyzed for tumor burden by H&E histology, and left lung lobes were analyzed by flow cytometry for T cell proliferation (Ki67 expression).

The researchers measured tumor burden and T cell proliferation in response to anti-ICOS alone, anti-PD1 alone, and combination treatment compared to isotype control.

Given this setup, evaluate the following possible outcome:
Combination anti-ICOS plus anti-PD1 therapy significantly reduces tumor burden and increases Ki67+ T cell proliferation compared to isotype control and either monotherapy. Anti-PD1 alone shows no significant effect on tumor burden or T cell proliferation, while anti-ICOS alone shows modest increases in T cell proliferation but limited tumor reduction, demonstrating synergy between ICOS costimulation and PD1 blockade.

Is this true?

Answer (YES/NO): NO